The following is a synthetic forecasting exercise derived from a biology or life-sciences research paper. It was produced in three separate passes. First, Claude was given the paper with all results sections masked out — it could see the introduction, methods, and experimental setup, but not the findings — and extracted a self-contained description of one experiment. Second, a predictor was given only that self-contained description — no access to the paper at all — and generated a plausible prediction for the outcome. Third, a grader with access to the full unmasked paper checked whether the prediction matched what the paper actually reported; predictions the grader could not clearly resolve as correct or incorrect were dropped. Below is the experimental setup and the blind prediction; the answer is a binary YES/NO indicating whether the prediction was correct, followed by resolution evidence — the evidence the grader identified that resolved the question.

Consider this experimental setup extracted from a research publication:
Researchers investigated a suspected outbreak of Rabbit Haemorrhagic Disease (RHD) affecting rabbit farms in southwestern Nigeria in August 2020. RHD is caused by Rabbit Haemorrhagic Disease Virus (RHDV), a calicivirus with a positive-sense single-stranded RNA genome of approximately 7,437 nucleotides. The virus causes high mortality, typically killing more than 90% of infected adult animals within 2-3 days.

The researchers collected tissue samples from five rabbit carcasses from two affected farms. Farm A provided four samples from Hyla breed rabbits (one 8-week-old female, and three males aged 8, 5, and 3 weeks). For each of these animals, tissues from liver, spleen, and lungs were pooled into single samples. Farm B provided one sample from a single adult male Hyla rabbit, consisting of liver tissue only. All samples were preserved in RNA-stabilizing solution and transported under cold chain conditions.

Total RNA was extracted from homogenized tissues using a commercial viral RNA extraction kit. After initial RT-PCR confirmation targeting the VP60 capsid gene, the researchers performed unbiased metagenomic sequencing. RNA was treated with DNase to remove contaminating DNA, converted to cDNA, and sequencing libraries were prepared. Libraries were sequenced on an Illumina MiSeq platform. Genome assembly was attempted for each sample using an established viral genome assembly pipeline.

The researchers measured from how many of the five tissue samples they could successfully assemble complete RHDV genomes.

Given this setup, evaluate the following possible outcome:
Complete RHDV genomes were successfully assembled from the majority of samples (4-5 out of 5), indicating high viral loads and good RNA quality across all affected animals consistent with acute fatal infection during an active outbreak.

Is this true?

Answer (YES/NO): NO